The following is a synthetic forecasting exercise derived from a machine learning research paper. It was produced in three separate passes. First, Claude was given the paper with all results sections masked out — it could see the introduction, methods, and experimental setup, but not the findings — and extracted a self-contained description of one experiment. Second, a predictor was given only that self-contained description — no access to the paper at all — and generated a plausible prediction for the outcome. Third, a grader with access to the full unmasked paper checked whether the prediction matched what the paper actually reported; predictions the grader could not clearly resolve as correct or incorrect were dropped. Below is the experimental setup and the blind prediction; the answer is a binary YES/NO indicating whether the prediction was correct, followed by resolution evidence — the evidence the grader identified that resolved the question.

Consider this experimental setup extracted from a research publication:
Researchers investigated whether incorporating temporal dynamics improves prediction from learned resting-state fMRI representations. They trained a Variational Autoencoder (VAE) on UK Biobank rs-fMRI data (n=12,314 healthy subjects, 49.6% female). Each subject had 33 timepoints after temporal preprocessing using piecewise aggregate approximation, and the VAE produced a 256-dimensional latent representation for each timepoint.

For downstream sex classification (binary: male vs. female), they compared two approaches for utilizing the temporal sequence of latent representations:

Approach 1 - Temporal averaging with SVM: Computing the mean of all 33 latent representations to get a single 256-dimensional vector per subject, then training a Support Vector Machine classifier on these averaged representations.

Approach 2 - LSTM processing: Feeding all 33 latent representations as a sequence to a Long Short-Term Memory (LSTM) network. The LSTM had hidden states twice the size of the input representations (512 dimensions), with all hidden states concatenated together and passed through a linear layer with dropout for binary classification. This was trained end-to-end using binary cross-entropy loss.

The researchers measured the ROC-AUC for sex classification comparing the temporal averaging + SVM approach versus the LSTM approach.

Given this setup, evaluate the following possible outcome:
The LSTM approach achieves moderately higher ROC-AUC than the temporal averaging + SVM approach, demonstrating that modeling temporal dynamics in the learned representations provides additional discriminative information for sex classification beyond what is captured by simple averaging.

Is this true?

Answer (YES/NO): NO